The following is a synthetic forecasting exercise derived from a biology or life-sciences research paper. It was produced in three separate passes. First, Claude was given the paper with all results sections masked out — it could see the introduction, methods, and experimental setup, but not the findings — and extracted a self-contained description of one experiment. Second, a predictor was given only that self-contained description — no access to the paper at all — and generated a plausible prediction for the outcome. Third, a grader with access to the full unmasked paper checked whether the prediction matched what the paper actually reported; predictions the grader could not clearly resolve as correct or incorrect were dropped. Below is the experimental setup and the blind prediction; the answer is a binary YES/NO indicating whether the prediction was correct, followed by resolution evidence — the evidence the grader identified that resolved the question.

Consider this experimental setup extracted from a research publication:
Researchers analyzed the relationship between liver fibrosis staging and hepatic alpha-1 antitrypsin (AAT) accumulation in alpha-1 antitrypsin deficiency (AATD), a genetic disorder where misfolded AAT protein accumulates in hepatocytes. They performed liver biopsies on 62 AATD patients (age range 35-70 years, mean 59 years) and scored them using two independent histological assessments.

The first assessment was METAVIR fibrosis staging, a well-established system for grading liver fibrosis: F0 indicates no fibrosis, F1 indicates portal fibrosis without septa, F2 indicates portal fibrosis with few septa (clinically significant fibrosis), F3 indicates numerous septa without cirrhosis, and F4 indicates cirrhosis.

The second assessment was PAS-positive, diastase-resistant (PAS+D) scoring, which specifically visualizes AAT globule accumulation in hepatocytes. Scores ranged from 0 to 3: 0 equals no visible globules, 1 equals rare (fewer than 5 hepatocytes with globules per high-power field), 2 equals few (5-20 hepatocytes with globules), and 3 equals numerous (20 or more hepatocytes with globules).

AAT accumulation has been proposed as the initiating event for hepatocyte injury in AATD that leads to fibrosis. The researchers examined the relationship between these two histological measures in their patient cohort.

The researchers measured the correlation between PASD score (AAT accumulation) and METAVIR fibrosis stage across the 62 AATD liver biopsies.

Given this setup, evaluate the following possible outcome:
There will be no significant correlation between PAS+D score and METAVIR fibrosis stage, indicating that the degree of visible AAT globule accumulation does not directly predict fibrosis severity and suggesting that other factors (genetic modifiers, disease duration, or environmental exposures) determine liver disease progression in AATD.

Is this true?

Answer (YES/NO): NO